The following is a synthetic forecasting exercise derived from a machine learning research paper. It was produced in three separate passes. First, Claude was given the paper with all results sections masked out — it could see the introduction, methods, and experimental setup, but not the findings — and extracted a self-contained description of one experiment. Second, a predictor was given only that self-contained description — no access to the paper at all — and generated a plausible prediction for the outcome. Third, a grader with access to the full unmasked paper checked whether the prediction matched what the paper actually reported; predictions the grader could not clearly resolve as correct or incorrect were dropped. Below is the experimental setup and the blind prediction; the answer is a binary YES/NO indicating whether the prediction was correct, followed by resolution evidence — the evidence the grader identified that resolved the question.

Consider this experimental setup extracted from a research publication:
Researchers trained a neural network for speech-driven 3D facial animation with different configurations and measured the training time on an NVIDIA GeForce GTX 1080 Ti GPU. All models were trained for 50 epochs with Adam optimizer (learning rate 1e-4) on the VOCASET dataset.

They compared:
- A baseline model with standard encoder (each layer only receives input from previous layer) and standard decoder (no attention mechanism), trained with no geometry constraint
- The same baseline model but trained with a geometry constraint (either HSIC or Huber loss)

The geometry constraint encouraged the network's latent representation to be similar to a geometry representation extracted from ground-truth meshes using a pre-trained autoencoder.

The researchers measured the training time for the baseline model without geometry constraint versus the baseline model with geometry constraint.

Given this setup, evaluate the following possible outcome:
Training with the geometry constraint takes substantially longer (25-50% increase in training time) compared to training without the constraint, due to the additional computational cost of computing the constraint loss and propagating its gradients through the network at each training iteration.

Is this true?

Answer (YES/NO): NO